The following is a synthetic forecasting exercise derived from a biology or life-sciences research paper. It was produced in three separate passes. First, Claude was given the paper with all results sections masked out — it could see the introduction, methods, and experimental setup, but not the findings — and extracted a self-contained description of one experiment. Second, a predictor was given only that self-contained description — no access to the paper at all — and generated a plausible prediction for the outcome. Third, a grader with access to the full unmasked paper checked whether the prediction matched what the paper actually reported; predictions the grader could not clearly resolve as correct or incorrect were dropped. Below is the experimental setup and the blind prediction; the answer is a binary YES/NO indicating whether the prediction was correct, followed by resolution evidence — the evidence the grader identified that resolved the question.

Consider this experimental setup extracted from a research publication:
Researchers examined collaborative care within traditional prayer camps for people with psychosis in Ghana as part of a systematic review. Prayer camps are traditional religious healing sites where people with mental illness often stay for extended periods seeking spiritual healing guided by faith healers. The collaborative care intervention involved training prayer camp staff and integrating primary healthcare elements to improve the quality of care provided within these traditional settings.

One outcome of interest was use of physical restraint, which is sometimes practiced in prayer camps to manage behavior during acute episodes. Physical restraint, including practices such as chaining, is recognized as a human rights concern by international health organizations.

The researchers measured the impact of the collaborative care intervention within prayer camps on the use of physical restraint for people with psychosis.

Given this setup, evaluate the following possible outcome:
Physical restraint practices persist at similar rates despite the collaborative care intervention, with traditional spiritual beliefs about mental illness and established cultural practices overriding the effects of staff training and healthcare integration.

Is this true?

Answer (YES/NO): YES